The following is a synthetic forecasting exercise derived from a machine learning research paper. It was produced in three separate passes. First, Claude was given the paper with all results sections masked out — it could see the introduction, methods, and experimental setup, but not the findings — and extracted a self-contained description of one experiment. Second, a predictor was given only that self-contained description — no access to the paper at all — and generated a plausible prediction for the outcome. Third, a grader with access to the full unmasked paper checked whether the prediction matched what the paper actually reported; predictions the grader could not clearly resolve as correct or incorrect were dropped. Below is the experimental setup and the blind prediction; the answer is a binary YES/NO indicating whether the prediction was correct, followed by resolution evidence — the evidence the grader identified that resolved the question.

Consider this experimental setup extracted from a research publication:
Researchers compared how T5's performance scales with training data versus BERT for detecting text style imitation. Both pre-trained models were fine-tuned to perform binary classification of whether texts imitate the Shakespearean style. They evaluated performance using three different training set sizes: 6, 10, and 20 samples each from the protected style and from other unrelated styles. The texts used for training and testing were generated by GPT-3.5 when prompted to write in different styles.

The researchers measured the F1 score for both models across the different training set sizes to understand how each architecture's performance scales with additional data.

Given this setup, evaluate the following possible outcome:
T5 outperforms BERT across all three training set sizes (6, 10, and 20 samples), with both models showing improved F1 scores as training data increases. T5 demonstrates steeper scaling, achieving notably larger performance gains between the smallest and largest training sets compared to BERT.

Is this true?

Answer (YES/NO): NO